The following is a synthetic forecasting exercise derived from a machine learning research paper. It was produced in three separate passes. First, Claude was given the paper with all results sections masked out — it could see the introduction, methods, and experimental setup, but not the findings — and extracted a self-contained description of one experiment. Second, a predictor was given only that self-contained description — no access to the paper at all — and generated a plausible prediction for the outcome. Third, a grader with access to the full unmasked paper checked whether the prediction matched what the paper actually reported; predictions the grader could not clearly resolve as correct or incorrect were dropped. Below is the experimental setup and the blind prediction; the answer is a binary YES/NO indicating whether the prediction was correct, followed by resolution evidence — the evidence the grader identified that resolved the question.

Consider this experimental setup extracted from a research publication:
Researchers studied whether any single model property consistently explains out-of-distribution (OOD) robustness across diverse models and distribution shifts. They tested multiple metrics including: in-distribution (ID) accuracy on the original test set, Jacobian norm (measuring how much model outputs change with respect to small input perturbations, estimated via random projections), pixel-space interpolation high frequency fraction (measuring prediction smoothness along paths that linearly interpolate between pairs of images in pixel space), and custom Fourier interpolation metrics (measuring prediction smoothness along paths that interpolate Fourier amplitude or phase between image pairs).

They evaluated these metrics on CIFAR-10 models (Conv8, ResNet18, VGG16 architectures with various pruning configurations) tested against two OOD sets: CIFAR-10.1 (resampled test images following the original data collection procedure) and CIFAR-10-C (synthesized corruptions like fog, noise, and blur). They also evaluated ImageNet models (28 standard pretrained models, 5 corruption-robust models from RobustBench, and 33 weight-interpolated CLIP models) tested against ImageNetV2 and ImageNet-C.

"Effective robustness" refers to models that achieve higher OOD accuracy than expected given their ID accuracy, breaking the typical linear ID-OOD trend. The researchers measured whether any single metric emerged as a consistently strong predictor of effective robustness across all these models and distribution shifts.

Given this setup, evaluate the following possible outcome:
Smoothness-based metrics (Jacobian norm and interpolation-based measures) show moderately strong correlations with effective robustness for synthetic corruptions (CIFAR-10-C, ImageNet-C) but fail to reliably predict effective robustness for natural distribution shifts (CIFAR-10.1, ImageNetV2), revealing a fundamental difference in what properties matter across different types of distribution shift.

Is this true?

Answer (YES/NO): NO